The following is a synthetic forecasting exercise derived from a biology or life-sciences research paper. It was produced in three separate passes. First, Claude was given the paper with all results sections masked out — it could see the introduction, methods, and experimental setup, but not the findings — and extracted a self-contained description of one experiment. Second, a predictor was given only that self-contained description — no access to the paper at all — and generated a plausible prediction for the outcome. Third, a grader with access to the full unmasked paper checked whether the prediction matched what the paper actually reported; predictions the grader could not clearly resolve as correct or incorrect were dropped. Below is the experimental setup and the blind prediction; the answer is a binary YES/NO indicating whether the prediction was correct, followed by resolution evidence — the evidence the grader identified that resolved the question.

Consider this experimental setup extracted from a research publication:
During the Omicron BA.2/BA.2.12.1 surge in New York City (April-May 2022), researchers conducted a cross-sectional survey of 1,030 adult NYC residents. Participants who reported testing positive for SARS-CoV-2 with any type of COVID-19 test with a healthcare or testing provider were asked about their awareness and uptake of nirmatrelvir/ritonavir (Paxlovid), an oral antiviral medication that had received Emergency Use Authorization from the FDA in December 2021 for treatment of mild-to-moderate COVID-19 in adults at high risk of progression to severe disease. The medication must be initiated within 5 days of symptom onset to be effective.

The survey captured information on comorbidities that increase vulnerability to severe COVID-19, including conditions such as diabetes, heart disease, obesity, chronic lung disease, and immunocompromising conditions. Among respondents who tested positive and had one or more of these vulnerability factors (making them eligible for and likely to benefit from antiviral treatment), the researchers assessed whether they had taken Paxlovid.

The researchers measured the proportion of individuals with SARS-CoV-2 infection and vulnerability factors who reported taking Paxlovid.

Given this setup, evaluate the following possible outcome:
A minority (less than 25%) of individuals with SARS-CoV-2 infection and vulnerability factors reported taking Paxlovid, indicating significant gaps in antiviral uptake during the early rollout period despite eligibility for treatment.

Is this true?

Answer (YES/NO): YES